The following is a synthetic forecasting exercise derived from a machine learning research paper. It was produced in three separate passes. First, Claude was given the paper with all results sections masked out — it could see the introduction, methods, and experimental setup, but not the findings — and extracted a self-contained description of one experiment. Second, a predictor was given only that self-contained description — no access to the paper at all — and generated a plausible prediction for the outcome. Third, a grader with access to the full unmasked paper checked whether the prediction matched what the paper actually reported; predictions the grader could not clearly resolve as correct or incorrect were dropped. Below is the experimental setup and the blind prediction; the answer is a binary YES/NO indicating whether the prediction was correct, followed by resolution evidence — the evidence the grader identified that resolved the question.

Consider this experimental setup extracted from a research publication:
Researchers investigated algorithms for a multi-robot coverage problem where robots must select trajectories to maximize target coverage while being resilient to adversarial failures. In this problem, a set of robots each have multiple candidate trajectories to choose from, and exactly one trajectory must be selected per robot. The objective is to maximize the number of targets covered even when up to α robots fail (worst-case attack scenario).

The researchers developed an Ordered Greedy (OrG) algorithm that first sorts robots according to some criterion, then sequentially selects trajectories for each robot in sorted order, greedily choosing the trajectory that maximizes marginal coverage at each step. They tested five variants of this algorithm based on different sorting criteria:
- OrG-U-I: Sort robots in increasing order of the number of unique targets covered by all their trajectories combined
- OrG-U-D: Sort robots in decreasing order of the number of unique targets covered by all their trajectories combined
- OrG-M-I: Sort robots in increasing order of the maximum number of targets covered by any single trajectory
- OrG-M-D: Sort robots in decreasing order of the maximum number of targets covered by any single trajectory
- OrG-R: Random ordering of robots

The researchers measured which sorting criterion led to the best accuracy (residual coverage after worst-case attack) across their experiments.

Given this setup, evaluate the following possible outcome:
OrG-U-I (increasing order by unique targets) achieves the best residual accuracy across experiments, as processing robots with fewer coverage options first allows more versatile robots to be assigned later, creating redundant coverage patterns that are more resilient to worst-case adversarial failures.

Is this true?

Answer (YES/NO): YES